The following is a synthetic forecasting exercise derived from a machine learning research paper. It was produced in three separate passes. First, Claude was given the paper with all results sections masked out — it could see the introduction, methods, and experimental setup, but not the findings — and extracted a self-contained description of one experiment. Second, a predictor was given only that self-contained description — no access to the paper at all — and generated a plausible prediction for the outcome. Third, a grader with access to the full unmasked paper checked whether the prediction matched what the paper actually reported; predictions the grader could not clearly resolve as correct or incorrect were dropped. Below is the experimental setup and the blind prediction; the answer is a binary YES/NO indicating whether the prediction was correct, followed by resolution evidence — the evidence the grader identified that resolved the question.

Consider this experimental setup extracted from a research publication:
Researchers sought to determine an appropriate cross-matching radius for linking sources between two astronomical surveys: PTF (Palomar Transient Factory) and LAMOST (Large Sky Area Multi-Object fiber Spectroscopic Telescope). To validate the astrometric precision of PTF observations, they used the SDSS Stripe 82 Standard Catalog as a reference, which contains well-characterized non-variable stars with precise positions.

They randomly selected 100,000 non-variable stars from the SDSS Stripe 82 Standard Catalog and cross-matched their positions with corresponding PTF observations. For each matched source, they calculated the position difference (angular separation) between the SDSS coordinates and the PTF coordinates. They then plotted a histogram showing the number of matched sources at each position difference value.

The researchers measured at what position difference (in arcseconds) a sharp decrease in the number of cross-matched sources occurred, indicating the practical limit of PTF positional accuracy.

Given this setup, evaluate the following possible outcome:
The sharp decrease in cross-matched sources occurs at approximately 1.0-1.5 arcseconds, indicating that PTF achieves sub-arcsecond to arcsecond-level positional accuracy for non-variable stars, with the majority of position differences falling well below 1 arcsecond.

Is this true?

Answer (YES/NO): NO